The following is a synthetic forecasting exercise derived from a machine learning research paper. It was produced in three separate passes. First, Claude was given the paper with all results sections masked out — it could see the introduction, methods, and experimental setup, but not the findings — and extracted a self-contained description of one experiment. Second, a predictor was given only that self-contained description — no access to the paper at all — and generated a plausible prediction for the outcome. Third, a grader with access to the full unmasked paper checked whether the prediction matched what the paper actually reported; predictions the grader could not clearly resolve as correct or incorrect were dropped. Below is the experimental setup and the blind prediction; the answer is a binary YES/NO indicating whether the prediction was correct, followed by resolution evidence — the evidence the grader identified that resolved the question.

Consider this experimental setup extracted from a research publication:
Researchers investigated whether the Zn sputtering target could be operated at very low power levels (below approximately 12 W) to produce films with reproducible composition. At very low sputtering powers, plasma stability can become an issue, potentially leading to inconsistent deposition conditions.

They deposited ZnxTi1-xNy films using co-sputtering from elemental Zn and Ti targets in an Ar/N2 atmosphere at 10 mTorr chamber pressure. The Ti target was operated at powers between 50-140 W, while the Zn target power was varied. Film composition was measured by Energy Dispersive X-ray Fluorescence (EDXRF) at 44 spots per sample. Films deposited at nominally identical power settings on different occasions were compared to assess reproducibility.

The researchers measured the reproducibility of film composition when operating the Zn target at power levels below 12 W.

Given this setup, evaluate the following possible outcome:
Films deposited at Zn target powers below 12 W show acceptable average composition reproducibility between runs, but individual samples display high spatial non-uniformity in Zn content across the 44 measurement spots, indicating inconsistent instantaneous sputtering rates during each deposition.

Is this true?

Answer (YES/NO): NO